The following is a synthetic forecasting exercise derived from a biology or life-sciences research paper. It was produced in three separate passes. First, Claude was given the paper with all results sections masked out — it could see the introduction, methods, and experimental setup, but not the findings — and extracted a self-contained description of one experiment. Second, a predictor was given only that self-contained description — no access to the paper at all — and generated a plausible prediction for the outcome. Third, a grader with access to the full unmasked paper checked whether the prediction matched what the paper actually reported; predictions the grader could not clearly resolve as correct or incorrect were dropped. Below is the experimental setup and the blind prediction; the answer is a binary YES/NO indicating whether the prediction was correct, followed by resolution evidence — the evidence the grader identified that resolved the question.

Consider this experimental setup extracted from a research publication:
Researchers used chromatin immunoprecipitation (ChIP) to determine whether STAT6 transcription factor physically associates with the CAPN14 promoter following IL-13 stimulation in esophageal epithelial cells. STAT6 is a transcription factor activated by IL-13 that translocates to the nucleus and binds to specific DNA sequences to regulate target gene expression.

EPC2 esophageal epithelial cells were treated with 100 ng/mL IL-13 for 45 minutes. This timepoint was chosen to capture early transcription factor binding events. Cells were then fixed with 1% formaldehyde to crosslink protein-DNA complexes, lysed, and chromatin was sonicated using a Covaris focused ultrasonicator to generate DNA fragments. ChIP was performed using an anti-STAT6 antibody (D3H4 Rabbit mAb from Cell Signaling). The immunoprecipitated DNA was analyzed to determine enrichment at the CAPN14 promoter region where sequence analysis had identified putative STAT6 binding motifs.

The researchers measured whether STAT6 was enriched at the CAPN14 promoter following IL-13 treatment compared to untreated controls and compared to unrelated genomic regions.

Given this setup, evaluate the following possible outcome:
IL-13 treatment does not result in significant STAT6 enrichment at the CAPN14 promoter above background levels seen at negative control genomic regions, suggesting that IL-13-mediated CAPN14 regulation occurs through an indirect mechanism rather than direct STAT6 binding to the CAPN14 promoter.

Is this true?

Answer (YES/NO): NO